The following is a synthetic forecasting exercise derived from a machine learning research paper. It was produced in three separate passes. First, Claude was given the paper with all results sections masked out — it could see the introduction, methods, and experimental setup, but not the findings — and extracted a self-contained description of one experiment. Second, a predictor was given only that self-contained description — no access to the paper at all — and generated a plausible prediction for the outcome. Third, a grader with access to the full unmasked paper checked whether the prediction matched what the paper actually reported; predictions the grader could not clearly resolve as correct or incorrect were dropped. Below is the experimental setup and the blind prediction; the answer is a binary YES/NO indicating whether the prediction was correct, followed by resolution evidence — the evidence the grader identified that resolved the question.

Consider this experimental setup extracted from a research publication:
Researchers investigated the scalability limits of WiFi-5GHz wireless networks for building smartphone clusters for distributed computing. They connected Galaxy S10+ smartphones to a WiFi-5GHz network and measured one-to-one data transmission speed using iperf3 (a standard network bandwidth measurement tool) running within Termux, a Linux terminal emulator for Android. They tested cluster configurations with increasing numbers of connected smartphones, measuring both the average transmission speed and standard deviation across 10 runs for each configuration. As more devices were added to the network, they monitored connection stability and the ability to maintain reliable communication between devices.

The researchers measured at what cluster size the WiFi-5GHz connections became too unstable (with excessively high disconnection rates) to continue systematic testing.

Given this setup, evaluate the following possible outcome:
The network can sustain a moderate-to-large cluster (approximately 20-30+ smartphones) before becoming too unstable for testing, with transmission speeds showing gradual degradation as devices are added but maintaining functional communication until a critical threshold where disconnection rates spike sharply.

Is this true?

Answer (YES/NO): YES